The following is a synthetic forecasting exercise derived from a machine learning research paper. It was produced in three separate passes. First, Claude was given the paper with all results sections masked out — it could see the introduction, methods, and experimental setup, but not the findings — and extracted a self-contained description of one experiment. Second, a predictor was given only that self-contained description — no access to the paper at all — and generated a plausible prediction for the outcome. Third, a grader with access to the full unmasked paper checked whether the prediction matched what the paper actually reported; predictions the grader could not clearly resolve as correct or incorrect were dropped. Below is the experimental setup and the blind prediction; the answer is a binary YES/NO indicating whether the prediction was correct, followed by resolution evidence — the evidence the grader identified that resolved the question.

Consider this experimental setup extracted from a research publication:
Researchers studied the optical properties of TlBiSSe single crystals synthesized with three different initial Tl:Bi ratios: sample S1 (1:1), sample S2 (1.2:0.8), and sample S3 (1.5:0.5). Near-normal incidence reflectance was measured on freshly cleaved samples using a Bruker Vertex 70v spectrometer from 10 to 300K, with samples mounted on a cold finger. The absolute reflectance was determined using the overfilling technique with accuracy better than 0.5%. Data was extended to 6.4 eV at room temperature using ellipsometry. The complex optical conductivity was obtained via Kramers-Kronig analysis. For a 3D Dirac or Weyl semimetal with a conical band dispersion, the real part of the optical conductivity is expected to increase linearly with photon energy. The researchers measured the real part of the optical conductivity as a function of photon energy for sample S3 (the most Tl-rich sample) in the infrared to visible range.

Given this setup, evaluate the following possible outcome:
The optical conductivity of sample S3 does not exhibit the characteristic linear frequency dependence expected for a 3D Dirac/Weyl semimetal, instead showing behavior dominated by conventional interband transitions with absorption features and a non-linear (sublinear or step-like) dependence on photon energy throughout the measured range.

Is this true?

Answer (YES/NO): NO